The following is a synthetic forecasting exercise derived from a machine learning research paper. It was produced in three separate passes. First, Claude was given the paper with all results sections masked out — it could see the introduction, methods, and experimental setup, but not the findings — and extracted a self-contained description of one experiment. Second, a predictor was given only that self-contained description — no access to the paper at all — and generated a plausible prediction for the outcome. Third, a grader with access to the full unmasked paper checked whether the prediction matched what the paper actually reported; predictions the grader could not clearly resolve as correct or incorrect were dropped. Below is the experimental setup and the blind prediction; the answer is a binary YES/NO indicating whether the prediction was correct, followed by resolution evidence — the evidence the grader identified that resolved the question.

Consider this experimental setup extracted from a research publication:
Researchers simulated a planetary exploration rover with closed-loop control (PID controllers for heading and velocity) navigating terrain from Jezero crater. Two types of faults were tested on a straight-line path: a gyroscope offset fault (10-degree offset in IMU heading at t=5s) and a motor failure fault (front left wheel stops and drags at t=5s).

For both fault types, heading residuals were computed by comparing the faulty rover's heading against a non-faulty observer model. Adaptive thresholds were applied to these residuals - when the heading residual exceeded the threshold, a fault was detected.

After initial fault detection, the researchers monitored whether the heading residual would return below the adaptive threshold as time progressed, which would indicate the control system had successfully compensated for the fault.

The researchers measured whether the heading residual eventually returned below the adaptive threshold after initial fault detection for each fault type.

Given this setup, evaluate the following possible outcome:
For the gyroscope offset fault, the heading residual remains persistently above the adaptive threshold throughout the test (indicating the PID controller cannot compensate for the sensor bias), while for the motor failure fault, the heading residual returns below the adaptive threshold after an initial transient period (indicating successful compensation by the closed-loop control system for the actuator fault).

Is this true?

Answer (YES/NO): NO